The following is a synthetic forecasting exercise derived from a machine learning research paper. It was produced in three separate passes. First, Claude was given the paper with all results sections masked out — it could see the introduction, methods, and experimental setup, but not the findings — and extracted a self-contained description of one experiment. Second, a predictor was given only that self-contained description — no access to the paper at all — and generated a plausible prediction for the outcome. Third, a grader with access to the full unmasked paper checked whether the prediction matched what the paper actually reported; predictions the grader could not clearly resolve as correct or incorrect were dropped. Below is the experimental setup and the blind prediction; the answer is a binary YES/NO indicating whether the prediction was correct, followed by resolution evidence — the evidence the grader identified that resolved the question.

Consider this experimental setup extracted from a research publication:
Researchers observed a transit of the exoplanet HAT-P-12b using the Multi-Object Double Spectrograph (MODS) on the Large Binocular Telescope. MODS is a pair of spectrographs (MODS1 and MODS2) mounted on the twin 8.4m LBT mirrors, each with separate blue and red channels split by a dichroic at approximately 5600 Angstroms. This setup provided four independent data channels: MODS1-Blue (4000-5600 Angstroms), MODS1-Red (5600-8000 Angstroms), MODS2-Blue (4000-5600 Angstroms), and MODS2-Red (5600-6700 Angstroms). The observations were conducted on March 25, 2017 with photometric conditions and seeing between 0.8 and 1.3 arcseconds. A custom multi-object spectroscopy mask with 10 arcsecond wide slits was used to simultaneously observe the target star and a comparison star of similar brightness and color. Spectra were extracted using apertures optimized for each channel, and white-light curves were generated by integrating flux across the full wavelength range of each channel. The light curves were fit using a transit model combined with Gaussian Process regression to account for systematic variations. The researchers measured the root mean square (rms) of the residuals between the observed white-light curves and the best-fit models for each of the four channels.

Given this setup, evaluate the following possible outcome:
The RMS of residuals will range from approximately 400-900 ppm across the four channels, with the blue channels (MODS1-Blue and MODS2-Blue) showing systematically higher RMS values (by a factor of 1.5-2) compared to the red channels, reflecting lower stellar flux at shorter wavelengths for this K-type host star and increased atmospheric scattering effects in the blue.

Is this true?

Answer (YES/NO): NO